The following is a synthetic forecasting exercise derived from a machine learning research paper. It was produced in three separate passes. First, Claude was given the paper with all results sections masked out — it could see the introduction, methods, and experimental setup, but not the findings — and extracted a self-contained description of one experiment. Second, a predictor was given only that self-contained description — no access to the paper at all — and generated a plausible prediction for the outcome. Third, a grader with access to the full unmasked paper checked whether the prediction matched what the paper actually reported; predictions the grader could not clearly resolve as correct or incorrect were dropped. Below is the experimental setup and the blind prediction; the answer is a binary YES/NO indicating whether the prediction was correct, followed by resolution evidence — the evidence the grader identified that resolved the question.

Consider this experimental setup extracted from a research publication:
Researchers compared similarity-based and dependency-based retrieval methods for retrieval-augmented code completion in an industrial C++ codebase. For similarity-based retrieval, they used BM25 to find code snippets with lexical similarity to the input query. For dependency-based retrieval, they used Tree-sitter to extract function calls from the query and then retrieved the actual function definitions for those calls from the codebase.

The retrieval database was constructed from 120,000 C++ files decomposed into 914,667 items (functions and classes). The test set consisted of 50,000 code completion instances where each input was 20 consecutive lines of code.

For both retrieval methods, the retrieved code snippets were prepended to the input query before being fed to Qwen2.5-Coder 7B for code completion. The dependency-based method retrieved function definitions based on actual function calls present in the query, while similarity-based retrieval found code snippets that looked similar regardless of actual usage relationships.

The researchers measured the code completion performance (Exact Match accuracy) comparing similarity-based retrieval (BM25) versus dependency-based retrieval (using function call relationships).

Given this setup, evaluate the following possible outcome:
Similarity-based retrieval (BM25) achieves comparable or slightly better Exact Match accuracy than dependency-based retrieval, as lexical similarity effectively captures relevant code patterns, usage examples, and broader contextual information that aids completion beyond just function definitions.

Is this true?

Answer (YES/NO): NO